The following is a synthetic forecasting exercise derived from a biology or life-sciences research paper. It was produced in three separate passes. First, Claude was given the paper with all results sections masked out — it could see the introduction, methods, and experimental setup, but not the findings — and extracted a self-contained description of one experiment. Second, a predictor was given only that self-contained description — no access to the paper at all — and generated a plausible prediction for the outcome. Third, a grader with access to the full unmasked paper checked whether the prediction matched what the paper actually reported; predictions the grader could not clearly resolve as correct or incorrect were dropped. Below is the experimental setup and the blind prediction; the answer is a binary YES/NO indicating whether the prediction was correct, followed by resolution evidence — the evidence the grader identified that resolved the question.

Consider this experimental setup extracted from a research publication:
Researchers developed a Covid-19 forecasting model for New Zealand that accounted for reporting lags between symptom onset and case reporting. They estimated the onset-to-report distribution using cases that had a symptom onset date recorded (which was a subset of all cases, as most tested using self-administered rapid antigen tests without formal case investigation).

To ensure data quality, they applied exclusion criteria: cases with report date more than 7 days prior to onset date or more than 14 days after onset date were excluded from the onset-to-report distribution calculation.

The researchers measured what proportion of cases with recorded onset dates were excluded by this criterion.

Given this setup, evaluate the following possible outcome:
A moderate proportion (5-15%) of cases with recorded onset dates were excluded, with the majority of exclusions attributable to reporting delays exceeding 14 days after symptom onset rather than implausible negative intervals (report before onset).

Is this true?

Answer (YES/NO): NO